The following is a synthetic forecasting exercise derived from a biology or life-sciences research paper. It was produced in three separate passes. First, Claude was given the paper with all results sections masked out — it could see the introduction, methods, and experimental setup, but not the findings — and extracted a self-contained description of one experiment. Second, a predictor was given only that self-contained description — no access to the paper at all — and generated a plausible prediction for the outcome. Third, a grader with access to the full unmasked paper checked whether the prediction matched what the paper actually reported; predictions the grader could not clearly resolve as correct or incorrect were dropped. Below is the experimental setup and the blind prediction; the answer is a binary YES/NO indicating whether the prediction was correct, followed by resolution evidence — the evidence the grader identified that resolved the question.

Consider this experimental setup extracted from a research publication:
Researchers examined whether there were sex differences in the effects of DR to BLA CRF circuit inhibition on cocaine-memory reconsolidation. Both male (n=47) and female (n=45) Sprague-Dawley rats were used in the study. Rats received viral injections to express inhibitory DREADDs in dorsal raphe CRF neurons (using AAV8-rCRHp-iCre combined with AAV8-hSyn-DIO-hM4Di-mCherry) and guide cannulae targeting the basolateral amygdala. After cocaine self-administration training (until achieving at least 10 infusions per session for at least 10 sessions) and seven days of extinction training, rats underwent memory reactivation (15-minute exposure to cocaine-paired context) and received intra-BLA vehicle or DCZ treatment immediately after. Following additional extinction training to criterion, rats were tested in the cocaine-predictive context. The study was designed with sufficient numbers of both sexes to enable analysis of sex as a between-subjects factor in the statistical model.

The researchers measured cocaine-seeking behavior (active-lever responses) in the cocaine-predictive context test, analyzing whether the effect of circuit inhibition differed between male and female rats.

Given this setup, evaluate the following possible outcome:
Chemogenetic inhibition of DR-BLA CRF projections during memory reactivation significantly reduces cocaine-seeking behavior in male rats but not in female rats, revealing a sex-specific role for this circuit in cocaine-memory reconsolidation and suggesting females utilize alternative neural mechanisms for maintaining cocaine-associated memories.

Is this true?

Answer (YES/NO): NO